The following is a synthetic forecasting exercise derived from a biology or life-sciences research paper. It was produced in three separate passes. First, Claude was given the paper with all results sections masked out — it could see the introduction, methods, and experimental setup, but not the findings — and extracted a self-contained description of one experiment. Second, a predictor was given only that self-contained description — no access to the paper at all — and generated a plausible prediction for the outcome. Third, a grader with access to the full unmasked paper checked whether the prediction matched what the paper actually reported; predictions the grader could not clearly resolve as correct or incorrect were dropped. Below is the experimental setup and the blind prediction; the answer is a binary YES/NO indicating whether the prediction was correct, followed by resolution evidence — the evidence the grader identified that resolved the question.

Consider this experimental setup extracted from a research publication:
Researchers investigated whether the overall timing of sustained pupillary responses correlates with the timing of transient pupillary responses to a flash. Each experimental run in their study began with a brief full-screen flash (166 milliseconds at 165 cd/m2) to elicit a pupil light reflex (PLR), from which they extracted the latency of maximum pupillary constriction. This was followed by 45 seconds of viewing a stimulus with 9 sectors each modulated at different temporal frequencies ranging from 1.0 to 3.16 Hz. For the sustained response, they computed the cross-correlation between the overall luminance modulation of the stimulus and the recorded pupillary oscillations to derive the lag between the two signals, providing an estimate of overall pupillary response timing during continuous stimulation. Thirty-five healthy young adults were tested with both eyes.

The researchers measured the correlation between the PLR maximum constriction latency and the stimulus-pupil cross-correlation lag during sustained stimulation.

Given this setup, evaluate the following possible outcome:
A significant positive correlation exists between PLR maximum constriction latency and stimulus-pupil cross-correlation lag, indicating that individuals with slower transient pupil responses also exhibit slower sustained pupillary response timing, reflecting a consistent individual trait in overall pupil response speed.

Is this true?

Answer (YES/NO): YES